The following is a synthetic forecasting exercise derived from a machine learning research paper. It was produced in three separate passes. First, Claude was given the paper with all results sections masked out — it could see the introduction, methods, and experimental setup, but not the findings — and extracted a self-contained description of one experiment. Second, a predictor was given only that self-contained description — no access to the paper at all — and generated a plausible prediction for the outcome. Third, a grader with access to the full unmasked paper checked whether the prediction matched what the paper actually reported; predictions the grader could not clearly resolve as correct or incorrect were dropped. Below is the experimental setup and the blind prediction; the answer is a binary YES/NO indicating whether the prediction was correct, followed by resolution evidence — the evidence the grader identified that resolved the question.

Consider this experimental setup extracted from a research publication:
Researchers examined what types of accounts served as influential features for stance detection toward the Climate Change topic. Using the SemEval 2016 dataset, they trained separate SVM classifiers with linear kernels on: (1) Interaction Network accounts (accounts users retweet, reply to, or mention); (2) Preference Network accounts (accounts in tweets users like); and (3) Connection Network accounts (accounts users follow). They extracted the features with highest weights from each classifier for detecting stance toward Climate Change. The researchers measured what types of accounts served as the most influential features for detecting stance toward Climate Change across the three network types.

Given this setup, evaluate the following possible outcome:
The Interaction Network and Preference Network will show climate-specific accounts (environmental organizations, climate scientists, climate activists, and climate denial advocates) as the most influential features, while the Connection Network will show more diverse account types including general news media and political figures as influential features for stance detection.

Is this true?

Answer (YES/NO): NO